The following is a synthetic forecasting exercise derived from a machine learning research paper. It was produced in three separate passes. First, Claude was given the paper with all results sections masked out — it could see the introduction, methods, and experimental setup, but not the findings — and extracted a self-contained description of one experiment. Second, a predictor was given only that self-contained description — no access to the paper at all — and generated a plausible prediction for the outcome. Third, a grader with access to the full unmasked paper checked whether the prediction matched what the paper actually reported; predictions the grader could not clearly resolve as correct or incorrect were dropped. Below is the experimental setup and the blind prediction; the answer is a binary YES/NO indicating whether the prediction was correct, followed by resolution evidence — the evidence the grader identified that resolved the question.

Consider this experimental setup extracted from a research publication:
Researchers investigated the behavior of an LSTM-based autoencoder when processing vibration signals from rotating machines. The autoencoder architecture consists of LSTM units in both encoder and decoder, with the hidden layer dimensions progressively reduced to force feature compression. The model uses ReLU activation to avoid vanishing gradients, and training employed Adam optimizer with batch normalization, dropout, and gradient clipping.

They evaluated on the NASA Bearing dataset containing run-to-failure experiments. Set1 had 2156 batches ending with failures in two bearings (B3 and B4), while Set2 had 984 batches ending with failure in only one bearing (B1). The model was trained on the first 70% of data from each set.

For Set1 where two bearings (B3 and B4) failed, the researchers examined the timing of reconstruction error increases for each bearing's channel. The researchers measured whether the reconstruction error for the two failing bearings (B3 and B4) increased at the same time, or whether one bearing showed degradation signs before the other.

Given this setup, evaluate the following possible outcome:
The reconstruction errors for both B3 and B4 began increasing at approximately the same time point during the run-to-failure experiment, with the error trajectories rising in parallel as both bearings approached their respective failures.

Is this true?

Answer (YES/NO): NO